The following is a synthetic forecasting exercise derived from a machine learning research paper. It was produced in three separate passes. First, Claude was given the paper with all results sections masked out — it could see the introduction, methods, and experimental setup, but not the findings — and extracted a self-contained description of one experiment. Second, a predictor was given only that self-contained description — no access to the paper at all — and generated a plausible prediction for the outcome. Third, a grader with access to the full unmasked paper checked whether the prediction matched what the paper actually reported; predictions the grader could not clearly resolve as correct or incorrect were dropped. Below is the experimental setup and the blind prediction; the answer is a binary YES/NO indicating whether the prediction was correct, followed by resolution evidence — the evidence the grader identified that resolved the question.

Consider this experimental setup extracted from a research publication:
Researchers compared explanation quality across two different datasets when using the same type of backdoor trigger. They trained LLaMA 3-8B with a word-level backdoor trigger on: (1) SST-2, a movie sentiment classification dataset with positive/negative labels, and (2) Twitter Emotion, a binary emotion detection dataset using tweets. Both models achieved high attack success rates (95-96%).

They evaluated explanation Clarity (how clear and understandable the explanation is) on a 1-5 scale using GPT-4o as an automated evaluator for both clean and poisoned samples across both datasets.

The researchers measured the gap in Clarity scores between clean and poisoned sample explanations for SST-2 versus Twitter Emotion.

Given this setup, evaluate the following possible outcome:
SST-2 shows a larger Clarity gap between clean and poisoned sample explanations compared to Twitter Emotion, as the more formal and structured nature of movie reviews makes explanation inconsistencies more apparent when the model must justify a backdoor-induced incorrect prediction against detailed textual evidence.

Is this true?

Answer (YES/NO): YES